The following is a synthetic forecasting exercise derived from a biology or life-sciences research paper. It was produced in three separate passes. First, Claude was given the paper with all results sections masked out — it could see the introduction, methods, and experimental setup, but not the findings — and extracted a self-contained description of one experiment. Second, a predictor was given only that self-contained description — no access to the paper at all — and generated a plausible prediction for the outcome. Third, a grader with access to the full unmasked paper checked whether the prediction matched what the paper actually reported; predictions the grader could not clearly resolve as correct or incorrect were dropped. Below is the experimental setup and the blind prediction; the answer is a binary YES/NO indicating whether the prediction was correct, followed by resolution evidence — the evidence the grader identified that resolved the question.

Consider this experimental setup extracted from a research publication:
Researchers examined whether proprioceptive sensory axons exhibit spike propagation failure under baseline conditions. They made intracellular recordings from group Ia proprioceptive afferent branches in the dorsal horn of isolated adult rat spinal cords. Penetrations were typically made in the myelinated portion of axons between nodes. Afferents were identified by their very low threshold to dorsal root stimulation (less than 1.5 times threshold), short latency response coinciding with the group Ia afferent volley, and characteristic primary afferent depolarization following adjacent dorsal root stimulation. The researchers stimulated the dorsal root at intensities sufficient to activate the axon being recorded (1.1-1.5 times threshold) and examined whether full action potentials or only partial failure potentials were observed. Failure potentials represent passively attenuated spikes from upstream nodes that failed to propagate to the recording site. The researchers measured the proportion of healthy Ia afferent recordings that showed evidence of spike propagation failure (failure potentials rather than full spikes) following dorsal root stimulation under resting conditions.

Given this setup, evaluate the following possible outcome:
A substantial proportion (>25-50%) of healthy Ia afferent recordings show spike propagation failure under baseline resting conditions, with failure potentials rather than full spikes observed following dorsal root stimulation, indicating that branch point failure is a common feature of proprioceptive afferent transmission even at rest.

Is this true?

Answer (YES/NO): NO